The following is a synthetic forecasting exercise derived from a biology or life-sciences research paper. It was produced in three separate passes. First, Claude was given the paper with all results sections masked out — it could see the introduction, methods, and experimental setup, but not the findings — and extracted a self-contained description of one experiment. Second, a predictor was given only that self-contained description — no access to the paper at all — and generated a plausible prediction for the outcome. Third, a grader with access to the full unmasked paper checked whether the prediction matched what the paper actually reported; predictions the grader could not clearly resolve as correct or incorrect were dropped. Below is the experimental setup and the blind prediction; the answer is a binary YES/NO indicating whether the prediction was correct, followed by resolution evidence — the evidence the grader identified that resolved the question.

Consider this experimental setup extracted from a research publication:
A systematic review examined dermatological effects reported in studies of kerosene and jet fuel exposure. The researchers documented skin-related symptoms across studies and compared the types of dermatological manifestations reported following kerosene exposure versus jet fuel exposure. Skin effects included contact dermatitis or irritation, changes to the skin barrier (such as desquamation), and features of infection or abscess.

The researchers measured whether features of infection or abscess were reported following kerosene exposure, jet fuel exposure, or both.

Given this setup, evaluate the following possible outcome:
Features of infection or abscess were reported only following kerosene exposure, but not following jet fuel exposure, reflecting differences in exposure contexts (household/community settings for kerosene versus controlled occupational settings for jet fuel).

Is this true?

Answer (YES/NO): YES